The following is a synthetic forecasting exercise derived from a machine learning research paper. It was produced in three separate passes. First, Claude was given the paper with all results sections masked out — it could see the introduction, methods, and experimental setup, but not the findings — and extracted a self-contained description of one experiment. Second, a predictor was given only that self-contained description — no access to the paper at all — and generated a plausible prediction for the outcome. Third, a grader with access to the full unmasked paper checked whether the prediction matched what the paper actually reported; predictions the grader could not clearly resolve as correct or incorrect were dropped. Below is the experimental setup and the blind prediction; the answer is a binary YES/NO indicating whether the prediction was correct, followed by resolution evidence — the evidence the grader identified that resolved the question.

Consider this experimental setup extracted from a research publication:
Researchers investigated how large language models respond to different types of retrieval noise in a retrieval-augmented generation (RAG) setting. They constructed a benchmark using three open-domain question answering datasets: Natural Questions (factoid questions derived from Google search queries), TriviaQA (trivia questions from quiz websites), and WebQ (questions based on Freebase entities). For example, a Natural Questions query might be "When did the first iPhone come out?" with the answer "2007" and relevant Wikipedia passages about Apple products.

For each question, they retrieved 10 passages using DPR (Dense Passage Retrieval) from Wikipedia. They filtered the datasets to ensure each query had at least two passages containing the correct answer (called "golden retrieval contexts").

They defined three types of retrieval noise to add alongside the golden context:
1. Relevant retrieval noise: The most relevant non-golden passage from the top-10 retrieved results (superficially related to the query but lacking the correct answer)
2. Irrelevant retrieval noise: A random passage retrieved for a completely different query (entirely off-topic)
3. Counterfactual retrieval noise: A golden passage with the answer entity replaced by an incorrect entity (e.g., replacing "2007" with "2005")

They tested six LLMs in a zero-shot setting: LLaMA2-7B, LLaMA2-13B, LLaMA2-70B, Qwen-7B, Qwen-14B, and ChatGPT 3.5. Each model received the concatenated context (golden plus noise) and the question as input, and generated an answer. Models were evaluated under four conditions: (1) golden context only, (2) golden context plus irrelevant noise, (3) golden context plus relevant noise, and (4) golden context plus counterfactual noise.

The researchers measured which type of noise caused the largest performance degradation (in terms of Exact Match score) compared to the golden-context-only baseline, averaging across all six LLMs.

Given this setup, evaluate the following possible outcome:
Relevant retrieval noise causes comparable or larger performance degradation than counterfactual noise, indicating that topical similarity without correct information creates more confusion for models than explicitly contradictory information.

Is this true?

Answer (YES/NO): NO